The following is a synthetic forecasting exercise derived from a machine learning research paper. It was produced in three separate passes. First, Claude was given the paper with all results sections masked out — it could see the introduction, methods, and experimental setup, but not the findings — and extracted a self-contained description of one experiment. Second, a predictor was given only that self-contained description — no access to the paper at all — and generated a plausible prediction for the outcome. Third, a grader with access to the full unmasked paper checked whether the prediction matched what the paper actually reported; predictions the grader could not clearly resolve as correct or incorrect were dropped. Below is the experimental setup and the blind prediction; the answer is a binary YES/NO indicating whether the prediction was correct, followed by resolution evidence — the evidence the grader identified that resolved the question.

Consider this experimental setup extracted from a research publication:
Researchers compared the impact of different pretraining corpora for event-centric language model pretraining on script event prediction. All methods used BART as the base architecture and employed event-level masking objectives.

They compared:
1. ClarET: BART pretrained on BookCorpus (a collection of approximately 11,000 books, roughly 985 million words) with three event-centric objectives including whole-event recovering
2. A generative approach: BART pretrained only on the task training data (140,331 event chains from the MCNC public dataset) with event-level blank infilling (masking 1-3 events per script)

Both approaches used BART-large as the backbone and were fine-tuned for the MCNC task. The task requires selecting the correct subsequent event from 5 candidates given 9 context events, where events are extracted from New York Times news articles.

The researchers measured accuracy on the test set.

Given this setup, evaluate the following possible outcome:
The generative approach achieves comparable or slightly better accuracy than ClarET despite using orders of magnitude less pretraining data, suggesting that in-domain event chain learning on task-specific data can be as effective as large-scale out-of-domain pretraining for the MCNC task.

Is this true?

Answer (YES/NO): YES